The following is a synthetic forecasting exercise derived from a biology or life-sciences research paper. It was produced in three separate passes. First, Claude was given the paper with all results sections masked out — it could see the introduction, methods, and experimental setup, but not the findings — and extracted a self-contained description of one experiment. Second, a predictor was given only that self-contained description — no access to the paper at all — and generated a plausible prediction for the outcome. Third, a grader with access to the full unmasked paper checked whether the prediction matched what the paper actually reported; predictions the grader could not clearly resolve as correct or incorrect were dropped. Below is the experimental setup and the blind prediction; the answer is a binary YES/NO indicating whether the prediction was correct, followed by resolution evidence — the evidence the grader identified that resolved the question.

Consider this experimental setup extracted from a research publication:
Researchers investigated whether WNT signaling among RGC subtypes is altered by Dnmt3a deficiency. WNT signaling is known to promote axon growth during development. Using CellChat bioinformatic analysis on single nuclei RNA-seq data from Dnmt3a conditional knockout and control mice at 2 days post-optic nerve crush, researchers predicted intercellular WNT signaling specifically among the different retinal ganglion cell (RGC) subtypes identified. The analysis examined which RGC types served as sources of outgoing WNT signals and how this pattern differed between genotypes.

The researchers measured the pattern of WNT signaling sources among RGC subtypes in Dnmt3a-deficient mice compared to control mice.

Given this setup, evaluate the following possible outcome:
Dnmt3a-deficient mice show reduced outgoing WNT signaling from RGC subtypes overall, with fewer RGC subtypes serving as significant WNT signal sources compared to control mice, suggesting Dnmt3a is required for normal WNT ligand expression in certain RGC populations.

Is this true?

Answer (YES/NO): NO